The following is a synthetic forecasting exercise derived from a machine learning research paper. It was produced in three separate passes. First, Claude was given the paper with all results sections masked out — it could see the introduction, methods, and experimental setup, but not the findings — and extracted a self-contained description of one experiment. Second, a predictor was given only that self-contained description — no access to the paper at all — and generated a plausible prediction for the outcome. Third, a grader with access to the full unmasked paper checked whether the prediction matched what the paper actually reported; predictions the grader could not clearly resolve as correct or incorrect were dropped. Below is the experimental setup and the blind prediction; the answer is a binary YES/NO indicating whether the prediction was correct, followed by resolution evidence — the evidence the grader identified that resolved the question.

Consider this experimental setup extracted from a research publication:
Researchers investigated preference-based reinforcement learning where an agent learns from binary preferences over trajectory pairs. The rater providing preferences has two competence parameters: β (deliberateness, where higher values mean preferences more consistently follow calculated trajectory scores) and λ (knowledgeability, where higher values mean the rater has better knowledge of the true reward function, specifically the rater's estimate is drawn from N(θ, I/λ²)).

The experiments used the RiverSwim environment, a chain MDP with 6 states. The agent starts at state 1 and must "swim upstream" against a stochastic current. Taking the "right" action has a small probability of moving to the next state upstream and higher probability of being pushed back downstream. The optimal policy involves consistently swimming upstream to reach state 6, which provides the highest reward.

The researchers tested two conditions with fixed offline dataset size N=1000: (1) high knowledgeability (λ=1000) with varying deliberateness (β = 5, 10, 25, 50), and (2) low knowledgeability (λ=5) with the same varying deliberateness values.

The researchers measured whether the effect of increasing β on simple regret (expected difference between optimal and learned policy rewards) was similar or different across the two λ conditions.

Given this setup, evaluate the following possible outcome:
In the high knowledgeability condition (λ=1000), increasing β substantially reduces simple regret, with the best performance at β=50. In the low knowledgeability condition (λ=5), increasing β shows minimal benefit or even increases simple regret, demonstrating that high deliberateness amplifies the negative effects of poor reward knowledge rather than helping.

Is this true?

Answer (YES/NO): NO